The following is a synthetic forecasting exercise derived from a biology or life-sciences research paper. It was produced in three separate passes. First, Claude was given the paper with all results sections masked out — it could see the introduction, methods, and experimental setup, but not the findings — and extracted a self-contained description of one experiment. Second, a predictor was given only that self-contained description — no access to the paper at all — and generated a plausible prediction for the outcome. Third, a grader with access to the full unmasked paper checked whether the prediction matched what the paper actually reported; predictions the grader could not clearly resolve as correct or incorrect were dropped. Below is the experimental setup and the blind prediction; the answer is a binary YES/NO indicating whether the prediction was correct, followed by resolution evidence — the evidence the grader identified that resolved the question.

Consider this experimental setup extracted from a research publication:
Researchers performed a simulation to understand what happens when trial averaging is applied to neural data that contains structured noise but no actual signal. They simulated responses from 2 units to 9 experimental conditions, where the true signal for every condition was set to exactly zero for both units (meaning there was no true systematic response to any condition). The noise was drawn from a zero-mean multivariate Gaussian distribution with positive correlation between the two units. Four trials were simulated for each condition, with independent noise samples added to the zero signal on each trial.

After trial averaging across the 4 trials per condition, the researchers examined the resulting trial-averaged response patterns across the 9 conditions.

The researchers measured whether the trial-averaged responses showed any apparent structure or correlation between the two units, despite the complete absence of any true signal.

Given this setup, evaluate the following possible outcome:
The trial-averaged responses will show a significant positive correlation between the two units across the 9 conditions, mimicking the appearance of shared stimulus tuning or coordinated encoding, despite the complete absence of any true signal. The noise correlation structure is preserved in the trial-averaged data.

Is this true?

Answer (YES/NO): YES